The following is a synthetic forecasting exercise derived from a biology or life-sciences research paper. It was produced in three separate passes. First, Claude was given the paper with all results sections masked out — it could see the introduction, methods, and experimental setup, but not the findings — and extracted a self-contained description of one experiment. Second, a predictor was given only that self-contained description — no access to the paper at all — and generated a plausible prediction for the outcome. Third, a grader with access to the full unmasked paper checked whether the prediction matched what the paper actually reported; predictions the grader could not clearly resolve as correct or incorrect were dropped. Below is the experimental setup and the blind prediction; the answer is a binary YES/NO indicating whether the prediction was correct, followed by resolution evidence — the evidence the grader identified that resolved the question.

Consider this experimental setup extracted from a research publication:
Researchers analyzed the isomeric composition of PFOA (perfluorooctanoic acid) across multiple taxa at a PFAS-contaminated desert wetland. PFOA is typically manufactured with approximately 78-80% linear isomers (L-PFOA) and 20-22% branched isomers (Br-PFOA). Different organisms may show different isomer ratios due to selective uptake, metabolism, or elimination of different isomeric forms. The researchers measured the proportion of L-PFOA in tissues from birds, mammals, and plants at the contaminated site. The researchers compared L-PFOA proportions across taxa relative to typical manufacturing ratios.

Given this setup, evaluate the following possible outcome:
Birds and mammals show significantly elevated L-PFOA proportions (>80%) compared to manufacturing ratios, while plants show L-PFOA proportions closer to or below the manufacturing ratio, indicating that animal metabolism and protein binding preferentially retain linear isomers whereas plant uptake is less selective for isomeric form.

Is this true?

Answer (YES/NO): NO